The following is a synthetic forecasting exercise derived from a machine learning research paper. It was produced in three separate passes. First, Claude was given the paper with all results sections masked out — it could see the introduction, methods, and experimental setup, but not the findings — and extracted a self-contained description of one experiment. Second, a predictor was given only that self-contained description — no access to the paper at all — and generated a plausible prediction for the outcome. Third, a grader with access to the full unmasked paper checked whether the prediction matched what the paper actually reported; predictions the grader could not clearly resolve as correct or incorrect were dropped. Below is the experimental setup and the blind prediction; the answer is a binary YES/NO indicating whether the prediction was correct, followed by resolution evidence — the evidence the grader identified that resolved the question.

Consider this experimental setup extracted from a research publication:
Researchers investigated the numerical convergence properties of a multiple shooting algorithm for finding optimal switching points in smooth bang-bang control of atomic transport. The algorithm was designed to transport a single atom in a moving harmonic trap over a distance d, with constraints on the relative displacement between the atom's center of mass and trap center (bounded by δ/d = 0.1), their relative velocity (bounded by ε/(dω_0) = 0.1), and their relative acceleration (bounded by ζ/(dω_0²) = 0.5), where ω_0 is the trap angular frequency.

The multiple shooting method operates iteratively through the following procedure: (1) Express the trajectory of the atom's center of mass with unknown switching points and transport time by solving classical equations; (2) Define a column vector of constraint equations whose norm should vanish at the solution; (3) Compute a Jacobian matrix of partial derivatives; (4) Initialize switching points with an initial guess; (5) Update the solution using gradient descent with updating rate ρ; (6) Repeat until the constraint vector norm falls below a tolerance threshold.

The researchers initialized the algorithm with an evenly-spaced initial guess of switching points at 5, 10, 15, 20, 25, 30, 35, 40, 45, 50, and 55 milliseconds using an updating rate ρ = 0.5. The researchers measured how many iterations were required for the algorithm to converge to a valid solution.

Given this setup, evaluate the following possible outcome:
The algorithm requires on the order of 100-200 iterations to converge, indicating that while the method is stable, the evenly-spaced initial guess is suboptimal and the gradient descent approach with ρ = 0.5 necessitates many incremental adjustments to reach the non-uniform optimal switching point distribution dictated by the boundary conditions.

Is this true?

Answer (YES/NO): NO